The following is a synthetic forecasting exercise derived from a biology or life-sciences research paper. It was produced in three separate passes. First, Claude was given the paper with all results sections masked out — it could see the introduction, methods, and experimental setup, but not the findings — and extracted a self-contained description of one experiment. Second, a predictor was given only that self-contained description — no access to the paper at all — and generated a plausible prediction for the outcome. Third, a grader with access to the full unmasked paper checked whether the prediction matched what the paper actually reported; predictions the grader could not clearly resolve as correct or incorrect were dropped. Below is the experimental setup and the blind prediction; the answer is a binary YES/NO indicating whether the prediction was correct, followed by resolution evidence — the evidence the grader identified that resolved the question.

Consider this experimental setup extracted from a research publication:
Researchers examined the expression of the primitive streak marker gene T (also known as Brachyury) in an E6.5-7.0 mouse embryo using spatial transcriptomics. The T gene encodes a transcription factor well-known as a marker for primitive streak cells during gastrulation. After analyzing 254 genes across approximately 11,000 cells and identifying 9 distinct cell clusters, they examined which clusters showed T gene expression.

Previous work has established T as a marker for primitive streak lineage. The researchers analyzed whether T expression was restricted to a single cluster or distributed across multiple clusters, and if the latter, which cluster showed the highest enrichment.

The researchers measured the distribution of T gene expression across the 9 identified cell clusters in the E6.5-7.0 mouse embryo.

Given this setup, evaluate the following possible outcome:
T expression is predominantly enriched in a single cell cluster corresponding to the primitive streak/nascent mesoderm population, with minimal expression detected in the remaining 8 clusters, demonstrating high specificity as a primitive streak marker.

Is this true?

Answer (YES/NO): NO